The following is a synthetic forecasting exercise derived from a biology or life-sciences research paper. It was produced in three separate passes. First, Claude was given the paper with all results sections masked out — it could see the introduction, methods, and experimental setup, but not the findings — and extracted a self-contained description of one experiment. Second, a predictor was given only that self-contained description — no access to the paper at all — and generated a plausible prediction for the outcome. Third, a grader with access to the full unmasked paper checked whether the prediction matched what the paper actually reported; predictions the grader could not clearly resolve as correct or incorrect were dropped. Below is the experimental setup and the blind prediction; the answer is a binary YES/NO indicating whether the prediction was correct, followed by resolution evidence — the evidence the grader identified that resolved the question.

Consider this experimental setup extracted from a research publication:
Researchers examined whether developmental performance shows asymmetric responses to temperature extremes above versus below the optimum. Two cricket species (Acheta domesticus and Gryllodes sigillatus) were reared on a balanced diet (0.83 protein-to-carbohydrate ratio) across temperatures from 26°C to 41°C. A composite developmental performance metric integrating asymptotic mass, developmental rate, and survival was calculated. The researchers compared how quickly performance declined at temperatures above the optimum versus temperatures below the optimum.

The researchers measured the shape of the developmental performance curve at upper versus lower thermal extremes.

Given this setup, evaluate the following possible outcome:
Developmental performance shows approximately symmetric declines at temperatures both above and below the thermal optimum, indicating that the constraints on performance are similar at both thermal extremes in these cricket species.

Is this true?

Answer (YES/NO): NO